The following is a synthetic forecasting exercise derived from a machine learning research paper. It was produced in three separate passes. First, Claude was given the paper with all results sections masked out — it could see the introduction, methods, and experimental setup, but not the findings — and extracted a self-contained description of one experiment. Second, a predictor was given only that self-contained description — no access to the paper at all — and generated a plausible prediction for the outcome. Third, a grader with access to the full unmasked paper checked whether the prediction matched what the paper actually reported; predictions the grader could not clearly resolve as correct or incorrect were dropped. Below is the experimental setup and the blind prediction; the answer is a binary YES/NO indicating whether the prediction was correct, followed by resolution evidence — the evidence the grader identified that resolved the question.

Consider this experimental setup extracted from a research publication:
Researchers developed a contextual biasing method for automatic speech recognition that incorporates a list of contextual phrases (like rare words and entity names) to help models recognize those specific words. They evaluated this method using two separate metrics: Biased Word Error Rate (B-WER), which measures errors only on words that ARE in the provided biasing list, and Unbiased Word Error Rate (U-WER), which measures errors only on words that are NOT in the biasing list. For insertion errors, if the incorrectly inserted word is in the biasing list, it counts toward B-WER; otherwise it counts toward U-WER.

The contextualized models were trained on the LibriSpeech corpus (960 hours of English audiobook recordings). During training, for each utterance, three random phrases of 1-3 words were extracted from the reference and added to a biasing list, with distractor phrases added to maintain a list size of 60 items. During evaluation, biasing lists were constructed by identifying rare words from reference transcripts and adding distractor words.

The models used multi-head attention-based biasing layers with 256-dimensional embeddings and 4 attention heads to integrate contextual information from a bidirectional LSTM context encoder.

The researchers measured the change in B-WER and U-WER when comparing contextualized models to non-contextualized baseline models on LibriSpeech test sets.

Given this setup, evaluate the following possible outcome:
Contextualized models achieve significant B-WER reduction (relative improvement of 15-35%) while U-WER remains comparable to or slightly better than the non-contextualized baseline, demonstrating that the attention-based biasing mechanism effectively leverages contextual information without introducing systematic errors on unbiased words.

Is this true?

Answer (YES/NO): NO